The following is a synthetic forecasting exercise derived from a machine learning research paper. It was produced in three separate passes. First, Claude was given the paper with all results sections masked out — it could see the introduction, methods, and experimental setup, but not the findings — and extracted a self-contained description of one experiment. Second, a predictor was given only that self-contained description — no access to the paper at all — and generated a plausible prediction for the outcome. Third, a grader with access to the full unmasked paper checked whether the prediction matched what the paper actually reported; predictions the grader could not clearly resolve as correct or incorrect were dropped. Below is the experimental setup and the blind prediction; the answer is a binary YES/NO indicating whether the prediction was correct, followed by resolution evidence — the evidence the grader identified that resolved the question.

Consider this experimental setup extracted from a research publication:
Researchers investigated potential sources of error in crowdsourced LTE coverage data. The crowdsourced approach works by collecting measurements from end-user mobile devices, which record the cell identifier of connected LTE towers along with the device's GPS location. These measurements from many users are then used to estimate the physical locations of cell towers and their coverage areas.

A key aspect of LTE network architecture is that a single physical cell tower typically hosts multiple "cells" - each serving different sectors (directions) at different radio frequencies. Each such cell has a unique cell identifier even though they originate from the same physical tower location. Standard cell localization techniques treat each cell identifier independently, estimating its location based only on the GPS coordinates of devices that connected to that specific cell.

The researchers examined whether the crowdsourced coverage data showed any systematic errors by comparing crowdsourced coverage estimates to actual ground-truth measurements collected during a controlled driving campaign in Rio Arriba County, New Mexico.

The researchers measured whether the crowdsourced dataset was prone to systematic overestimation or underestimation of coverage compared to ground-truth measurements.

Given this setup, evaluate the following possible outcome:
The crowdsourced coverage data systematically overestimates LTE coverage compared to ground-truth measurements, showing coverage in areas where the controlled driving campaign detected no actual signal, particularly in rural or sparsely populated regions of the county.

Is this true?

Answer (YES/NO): YES